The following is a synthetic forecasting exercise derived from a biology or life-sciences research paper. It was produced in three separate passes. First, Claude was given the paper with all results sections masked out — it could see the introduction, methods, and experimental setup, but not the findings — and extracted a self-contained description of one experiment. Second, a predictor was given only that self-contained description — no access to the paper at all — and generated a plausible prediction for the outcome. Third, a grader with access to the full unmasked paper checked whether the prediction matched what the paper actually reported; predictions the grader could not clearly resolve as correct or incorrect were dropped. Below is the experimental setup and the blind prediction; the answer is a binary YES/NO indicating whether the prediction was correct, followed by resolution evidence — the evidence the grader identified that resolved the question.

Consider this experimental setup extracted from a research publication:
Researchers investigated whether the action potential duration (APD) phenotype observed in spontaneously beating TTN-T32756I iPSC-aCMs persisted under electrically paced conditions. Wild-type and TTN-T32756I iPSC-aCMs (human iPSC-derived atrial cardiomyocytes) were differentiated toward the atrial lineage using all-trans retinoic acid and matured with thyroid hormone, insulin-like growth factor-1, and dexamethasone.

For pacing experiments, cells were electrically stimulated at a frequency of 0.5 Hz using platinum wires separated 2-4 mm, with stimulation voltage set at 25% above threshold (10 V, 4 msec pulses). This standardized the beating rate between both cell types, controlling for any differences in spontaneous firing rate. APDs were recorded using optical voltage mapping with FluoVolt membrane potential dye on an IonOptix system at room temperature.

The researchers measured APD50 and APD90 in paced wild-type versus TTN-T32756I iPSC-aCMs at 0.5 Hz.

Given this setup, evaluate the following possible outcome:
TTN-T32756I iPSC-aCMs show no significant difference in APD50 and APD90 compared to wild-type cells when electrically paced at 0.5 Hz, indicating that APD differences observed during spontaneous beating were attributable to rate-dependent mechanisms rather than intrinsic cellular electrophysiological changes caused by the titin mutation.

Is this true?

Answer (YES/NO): NO